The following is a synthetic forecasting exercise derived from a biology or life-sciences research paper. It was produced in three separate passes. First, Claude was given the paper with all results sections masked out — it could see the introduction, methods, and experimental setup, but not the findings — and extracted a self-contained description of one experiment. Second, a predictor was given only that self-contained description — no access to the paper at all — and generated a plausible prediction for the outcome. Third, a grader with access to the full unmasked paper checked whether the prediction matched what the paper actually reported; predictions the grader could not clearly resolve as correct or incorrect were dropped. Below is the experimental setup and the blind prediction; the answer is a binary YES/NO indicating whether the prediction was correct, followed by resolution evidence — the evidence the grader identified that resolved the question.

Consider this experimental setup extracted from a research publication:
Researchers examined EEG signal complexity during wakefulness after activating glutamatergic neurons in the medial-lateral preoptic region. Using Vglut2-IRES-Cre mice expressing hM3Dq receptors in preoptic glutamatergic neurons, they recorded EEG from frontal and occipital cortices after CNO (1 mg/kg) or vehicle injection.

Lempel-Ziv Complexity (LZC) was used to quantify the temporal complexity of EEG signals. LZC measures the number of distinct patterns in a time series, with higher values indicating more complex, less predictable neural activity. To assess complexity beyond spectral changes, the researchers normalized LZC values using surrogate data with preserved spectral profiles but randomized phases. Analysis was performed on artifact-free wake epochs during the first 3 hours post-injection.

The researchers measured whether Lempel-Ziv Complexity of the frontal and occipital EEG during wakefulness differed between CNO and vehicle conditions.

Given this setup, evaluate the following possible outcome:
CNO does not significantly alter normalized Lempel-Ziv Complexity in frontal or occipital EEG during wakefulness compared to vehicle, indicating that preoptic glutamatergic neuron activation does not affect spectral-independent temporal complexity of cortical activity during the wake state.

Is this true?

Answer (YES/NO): NO